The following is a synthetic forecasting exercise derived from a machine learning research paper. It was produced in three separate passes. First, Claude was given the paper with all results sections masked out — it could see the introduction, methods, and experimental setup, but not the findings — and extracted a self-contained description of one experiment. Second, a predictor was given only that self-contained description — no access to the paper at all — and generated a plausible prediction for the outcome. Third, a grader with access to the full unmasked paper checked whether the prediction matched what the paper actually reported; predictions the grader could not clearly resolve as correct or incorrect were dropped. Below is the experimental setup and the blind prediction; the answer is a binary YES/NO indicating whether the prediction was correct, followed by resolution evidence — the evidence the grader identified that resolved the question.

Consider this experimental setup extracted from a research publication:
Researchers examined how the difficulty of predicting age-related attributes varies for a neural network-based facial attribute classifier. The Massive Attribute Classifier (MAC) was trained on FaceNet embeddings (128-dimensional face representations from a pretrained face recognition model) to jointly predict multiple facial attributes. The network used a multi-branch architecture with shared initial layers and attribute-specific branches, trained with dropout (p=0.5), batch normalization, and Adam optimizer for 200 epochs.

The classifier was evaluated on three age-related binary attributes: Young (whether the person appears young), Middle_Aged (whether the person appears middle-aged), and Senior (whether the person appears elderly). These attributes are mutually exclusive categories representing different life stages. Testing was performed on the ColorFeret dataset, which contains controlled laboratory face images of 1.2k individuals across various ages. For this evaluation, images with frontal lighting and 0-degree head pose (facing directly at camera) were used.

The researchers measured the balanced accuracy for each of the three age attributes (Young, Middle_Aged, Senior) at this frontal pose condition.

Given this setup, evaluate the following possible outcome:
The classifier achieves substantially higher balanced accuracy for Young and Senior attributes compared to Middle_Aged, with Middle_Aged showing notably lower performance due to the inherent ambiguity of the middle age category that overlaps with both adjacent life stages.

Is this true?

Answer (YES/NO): YES